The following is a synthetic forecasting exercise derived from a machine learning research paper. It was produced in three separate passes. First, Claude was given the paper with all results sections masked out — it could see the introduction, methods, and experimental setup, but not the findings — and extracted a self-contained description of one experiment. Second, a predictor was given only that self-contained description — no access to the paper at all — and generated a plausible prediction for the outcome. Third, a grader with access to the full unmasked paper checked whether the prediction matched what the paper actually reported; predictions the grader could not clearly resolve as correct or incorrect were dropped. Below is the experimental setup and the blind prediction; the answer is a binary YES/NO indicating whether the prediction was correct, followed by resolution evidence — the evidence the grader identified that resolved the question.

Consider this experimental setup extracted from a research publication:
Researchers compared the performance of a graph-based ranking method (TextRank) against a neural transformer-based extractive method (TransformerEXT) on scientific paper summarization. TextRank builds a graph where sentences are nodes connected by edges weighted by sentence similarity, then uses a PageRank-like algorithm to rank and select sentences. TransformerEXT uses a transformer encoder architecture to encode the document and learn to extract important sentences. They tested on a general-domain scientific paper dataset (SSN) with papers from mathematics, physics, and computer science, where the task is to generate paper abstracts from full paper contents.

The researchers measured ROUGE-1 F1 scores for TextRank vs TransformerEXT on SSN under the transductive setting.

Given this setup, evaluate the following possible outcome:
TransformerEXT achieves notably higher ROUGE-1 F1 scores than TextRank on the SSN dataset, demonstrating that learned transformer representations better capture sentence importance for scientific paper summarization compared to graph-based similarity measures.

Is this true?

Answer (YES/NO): NO